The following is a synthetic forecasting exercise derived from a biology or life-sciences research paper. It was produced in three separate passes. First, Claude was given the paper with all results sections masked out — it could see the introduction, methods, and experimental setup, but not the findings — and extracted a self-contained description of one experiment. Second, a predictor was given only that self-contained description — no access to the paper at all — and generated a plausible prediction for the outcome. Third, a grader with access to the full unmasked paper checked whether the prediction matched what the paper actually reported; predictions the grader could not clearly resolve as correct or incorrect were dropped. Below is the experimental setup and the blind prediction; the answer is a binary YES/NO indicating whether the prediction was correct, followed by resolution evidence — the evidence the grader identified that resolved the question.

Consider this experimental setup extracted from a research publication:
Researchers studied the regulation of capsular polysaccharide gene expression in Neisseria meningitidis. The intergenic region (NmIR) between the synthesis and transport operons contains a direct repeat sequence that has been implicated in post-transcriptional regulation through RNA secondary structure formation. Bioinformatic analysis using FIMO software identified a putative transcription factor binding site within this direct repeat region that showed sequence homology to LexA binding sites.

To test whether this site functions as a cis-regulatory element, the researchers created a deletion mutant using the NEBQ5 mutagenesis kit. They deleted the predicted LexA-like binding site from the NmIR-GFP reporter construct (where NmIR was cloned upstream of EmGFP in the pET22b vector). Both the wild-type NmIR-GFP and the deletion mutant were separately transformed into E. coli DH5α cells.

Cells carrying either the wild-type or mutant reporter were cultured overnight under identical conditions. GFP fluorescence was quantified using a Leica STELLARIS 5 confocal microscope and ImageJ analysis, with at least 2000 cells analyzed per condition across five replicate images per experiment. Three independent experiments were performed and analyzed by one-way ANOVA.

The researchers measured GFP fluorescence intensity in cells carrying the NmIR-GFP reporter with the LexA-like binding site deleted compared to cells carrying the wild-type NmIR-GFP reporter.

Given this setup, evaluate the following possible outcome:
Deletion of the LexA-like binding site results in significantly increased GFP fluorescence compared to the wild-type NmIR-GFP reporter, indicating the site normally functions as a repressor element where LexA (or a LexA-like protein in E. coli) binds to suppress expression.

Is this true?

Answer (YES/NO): YES